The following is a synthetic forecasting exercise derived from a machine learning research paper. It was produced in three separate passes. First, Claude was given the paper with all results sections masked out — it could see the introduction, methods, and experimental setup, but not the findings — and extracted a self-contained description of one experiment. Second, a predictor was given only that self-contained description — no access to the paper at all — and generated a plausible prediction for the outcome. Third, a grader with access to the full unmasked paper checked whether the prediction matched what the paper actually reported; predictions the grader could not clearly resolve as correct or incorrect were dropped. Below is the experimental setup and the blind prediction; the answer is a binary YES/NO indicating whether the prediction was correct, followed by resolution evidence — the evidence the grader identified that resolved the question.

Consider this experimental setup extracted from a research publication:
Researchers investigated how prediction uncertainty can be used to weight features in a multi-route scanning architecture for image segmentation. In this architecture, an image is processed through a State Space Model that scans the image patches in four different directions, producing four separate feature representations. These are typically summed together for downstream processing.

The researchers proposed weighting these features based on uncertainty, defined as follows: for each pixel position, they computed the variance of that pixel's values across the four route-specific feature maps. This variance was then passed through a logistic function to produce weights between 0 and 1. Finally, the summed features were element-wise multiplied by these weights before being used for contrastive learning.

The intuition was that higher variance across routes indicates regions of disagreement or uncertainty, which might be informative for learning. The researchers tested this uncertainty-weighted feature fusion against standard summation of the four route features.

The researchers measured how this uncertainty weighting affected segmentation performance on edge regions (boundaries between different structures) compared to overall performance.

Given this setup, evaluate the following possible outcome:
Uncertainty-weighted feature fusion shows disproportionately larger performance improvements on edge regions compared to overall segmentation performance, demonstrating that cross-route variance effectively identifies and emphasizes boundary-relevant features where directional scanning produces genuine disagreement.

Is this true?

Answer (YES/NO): YES